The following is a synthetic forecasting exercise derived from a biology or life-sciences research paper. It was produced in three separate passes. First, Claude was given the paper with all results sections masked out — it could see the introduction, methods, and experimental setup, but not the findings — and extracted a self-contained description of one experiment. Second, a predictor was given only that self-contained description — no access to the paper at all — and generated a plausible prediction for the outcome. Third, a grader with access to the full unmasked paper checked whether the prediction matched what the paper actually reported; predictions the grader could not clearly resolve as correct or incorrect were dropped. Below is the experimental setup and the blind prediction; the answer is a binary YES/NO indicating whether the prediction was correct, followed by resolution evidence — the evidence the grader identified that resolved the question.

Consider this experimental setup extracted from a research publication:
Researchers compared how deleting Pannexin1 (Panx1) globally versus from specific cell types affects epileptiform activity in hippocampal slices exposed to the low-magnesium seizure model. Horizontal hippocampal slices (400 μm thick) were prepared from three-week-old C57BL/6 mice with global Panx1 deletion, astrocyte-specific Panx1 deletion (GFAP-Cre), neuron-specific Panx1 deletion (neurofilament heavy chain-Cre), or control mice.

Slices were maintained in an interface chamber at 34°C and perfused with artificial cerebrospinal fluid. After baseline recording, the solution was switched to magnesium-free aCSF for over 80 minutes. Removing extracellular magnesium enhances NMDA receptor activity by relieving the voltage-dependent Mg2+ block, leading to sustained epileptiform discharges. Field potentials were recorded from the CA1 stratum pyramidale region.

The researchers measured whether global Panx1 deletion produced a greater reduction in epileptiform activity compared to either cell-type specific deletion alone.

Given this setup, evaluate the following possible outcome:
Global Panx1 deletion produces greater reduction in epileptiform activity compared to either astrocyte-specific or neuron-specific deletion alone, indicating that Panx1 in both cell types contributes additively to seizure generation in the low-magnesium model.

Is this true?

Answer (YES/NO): NO